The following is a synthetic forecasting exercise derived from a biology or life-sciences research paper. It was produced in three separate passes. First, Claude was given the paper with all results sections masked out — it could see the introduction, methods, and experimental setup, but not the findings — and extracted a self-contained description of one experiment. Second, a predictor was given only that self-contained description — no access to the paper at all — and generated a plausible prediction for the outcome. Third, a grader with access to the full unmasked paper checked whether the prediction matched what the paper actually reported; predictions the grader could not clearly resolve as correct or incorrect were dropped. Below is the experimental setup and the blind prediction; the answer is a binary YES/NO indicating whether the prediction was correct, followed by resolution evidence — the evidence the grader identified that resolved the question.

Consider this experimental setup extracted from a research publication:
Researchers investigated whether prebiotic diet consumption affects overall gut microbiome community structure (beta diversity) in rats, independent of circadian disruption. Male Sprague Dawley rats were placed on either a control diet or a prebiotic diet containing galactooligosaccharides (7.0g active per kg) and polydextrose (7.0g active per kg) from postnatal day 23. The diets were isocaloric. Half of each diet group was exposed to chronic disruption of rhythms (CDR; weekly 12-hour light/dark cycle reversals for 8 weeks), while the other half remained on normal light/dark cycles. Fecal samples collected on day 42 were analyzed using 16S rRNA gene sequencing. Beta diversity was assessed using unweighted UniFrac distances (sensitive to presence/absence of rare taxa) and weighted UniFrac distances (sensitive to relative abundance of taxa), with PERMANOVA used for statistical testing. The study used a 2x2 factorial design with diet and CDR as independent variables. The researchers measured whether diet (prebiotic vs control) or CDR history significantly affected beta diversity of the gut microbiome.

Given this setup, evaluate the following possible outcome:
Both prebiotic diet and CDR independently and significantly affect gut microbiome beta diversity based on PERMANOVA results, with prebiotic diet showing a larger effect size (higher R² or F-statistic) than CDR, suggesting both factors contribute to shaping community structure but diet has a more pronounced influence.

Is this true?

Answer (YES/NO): NO